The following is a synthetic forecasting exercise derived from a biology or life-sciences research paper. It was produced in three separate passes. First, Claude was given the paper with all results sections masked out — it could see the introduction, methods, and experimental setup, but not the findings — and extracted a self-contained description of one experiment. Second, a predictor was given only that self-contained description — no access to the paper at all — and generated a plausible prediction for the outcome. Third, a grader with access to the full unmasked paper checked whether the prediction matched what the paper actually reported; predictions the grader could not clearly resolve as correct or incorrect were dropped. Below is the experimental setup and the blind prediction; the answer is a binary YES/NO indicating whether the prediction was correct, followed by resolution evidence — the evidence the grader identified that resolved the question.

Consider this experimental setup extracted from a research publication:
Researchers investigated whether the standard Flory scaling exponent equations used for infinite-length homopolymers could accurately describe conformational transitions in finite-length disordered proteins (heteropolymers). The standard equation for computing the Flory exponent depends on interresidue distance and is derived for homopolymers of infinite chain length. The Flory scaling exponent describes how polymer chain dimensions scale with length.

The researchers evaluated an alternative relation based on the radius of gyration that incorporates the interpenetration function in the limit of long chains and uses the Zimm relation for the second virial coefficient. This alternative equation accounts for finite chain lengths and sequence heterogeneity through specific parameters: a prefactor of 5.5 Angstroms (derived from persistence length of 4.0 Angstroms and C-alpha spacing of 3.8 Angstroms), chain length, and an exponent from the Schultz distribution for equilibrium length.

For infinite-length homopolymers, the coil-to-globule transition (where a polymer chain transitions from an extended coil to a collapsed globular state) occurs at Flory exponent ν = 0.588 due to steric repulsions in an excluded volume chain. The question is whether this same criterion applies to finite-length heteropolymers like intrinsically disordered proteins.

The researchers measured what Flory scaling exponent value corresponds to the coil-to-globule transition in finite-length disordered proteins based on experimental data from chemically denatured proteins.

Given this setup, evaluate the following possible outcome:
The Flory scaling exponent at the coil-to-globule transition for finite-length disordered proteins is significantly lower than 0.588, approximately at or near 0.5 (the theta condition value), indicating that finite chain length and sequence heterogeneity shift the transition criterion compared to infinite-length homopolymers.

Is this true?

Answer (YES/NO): YES